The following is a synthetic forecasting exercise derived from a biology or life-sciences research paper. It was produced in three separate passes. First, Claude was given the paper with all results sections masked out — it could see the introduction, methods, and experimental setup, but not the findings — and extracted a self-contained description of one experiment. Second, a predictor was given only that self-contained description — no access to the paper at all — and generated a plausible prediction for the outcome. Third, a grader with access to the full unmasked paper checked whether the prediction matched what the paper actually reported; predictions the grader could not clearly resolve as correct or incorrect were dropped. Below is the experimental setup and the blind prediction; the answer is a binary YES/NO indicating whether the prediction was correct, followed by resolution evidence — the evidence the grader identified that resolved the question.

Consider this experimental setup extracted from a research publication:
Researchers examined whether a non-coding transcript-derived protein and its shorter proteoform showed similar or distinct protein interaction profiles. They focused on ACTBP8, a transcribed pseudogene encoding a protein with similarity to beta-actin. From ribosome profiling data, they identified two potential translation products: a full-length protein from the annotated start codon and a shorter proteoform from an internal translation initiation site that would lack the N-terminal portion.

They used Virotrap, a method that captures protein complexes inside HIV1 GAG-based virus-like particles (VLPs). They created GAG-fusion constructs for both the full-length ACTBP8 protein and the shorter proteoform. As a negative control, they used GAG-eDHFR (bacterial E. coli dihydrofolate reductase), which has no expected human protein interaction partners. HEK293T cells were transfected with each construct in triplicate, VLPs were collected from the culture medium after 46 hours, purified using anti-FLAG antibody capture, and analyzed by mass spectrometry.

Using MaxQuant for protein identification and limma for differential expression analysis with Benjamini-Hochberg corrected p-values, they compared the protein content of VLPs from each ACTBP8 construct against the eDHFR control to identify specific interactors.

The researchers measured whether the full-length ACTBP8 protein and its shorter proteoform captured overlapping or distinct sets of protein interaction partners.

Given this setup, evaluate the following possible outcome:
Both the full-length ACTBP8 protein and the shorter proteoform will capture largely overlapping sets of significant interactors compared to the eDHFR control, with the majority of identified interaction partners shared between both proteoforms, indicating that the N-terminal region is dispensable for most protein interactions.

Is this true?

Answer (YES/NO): NO